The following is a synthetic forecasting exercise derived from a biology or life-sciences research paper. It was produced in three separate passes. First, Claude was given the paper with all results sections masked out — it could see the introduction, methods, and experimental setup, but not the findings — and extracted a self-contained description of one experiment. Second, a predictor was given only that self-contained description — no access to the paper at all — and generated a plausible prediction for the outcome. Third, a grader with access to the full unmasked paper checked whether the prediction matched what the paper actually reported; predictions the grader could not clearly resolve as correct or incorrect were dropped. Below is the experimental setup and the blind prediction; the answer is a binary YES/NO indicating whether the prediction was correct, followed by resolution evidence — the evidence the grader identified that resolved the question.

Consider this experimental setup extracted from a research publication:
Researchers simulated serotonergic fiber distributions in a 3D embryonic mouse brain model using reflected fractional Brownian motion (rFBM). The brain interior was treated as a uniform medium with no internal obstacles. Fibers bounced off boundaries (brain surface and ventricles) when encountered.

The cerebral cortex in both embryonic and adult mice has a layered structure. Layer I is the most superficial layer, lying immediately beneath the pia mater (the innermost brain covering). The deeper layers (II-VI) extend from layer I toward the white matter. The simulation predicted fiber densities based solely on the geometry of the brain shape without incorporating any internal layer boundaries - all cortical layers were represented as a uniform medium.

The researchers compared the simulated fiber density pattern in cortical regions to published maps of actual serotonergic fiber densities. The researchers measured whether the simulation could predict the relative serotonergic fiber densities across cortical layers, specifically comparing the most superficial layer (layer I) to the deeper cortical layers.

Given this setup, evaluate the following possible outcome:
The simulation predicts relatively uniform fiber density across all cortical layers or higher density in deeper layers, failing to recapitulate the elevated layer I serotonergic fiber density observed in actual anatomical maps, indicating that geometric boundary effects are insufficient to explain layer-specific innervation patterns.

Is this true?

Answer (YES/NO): NO